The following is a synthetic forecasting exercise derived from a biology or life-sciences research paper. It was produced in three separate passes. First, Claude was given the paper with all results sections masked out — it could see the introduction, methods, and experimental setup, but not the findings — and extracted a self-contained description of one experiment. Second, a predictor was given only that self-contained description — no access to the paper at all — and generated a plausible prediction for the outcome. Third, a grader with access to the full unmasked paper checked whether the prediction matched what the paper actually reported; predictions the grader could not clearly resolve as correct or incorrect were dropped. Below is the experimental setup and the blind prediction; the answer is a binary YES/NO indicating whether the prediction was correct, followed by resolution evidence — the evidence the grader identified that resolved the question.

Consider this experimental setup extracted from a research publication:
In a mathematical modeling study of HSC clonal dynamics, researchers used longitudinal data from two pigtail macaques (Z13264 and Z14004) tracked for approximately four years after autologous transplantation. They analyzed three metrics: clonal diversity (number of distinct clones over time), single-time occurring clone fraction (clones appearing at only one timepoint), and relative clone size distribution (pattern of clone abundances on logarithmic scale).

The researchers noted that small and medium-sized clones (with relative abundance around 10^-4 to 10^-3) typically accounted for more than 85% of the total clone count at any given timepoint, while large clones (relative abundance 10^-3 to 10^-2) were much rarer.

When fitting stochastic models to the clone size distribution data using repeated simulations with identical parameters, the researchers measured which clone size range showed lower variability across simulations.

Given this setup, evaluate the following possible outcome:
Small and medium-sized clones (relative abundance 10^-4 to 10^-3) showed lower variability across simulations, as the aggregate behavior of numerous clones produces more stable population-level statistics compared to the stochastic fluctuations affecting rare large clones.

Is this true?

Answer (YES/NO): YES